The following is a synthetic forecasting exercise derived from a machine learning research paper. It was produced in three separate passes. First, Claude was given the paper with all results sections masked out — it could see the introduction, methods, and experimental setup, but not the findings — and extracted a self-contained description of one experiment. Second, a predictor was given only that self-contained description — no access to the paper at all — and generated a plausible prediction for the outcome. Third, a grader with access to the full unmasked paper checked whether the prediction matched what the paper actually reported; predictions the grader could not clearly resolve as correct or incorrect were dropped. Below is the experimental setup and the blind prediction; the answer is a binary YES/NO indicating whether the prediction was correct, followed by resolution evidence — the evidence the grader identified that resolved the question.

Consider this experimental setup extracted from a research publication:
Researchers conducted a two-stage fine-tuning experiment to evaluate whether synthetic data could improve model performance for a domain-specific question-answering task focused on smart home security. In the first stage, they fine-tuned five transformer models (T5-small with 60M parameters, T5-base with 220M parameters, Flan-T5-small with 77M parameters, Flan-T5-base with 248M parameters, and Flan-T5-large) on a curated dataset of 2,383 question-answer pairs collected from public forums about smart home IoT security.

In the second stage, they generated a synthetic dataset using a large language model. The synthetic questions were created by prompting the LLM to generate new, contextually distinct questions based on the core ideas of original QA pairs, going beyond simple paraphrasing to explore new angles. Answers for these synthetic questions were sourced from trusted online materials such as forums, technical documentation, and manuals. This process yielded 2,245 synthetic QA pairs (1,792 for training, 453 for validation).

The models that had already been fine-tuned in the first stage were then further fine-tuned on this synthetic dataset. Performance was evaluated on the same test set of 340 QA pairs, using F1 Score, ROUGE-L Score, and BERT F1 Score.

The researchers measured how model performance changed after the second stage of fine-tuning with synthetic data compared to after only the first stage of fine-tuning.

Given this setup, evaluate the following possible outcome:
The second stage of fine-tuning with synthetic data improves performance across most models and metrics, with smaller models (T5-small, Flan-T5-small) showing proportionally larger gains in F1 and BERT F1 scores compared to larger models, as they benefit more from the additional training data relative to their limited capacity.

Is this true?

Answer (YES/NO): NO